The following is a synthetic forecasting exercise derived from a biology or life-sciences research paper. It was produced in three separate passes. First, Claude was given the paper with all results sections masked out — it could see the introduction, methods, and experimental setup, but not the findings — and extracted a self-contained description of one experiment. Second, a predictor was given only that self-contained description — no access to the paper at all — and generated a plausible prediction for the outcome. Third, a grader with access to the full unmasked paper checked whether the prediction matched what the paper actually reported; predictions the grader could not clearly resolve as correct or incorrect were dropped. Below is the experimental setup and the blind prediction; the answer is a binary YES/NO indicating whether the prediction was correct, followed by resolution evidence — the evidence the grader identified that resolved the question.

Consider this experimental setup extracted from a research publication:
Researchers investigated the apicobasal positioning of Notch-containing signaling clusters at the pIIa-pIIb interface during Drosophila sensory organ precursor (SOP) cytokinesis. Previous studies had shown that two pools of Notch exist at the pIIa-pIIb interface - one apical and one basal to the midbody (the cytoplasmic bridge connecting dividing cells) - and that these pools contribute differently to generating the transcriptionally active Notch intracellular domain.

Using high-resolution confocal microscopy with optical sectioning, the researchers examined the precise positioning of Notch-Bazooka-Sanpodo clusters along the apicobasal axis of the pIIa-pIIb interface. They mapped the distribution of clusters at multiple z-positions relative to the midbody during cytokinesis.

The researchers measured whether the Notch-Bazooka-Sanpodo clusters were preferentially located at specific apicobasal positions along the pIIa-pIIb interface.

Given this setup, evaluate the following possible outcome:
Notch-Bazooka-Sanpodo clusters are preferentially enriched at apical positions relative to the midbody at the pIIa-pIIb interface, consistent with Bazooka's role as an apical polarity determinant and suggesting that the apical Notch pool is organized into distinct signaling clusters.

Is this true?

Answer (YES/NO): NO